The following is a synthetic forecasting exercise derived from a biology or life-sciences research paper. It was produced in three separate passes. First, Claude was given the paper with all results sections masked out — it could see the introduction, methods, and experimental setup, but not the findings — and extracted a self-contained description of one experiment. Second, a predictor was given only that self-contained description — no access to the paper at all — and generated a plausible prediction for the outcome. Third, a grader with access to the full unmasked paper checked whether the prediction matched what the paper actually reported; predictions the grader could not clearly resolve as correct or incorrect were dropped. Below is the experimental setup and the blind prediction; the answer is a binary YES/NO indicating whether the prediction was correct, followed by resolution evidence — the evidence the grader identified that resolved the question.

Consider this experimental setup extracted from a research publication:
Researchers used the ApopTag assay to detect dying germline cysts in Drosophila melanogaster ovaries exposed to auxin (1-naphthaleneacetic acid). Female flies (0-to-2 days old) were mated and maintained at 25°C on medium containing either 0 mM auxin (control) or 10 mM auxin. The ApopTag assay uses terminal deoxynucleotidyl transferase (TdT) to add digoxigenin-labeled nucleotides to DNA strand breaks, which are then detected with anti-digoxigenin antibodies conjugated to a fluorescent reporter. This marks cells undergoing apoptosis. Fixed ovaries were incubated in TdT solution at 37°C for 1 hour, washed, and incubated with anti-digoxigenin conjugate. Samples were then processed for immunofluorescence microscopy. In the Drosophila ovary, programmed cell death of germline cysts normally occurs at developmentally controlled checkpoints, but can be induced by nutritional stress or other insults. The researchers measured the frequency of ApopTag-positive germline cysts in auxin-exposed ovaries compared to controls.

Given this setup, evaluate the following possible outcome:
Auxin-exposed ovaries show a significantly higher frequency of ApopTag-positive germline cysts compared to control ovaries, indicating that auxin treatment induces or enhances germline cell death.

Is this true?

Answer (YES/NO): NO